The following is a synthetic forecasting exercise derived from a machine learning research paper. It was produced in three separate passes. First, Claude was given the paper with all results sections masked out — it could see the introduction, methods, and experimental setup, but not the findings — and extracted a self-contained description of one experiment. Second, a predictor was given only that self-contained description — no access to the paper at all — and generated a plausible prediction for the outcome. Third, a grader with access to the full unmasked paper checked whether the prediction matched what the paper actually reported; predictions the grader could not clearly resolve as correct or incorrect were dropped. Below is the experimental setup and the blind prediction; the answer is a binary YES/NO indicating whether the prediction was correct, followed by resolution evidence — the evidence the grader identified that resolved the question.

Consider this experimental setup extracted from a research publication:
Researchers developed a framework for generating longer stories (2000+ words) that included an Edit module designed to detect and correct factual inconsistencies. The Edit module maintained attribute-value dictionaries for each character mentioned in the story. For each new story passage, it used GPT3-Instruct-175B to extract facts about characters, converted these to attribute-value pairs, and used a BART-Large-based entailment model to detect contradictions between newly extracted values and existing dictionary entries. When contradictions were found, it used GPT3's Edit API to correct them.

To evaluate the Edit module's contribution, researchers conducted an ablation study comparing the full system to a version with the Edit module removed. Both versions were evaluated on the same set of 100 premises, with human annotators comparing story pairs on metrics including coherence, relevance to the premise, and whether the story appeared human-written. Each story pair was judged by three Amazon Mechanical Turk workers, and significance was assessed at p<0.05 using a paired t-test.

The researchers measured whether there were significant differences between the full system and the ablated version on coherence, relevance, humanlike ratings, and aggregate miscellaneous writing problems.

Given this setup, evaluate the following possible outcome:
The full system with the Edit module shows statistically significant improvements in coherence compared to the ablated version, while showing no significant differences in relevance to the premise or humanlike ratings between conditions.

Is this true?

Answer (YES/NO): NO